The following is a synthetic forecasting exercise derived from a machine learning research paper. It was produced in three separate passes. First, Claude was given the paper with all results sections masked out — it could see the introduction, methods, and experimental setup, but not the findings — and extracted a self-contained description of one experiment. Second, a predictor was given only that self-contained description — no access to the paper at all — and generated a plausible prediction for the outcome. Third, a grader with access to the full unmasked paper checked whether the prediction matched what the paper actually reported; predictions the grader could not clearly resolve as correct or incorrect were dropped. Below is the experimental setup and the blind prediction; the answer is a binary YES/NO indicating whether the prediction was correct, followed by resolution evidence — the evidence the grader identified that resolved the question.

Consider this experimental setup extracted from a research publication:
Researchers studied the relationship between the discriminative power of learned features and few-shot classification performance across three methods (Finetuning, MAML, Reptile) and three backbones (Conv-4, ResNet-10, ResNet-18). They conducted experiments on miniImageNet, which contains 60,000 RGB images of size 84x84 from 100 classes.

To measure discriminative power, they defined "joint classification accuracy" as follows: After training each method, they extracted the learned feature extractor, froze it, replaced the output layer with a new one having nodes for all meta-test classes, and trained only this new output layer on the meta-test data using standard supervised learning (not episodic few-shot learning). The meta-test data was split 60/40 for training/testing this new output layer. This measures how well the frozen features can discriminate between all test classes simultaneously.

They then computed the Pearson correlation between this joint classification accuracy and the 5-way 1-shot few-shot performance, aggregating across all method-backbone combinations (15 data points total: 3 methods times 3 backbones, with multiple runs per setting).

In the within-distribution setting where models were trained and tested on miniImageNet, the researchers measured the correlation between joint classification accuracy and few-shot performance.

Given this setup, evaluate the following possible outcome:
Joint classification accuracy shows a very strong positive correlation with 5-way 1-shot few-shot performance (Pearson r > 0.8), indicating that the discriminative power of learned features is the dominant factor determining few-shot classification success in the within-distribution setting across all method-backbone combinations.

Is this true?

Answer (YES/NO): NO